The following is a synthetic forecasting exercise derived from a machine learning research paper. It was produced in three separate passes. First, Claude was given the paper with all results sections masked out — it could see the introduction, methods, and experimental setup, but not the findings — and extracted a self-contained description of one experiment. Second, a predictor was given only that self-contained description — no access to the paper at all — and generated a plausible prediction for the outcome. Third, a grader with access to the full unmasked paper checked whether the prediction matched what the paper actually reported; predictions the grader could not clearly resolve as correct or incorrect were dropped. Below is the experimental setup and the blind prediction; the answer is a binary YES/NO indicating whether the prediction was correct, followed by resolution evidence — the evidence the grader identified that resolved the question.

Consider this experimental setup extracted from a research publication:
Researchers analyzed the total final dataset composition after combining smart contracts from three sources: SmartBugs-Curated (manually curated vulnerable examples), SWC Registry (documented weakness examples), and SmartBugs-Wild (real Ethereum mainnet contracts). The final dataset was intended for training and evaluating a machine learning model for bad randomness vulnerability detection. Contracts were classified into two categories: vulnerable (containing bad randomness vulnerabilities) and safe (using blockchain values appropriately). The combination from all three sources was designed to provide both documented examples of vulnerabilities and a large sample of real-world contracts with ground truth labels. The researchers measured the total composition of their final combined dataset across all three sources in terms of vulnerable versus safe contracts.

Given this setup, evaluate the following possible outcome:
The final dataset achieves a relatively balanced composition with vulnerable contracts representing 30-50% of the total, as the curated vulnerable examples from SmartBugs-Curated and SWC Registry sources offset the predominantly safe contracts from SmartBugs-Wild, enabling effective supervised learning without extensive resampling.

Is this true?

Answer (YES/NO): NO